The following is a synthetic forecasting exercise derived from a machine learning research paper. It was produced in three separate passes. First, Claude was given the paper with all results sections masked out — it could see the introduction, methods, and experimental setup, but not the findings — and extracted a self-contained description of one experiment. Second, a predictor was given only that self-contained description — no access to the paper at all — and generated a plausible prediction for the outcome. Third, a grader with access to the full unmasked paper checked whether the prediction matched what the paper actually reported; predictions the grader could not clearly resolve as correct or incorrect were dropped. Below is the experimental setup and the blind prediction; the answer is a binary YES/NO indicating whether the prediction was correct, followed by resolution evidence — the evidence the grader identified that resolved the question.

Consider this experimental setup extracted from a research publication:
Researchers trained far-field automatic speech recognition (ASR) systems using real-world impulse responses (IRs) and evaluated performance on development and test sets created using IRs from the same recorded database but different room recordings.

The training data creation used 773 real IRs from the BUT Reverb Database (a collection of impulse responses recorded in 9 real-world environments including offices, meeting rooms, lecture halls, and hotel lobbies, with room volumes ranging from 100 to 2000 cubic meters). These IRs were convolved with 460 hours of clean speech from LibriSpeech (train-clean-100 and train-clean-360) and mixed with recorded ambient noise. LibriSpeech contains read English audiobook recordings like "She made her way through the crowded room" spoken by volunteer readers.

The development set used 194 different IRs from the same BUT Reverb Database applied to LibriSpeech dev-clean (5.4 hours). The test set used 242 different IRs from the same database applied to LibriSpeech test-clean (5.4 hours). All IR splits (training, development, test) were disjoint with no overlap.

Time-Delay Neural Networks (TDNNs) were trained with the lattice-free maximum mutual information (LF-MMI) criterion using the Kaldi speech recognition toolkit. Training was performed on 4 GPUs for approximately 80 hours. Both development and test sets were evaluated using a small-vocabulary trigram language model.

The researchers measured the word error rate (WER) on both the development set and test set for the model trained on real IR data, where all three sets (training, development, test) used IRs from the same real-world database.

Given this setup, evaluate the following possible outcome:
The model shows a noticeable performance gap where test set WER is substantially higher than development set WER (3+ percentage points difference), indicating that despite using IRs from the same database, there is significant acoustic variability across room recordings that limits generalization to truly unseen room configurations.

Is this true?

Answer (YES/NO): NO